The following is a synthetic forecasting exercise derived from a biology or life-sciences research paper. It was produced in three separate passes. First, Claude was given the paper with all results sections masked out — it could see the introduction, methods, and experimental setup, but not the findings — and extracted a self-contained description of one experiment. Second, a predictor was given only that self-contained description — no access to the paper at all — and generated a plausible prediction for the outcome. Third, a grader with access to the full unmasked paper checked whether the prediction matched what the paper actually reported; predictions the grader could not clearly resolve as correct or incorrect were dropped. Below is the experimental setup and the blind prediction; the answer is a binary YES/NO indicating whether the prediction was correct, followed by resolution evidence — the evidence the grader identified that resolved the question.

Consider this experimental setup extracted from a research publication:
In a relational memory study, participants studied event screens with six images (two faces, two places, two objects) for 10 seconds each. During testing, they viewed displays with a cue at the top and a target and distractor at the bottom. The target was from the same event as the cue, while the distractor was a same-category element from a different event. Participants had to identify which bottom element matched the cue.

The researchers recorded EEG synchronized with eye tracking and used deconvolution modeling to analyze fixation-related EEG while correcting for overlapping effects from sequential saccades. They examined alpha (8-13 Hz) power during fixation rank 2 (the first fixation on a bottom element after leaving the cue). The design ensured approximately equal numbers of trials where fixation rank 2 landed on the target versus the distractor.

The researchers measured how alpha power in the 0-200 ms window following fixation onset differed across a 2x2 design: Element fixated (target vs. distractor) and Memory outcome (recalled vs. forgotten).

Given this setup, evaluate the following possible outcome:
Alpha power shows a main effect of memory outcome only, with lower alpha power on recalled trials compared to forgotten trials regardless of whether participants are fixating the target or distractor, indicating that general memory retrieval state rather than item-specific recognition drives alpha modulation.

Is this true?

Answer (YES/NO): NO